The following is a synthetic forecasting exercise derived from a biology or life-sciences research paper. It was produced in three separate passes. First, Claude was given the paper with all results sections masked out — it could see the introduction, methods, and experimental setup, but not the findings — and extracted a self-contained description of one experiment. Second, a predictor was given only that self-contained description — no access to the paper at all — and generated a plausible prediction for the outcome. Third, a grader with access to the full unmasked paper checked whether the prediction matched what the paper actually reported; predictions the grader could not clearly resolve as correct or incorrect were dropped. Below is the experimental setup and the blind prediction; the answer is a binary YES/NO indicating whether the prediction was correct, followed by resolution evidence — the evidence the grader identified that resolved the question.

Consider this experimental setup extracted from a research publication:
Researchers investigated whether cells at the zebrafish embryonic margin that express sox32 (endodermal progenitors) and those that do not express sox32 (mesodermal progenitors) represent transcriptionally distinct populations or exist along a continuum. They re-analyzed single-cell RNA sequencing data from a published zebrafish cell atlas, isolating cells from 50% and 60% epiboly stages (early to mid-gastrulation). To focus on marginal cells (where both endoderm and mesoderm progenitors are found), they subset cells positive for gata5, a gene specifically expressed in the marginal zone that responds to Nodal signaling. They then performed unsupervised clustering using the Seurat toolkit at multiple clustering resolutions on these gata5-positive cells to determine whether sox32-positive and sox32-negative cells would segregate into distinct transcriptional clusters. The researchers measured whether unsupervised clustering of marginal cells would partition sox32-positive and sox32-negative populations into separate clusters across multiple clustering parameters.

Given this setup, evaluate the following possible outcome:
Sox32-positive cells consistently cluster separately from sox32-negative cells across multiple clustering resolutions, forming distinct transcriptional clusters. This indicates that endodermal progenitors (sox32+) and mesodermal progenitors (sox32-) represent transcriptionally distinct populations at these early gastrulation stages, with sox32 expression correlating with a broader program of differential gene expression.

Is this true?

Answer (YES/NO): NO